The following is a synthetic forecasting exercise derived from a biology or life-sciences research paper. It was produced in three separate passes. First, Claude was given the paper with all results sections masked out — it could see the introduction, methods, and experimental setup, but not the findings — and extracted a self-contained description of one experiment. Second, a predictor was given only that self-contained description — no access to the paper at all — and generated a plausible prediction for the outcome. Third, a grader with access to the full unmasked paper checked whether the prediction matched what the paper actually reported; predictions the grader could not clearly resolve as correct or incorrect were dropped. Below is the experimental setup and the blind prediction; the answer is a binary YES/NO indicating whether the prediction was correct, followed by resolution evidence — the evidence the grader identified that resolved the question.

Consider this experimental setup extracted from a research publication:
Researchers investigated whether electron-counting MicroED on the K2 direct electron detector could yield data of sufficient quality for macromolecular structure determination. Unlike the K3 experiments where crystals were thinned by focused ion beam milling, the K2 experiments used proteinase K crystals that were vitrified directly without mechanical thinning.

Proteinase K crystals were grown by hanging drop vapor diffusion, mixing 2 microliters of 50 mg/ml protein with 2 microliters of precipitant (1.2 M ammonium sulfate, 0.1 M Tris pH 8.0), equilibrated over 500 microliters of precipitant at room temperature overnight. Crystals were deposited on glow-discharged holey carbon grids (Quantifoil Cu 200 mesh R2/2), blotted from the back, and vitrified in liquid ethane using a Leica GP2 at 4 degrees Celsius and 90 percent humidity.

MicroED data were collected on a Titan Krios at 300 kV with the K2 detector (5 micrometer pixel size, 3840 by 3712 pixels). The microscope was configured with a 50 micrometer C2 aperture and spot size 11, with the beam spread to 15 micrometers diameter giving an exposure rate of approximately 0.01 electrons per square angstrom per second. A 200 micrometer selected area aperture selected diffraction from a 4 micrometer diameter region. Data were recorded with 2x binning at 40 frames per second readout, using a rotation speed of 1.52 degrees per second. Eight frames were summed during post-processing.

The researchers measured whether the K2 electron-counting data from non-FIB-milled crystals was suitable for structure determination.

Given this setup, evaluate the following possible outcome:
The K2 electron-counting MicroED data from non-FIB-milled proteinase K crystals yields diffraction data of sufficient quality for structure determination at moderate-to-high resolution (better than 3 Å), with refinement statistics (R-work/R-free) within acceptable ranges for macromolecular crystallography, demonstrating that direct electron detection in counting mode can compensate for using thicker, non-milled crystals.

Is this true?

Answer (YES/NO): NO